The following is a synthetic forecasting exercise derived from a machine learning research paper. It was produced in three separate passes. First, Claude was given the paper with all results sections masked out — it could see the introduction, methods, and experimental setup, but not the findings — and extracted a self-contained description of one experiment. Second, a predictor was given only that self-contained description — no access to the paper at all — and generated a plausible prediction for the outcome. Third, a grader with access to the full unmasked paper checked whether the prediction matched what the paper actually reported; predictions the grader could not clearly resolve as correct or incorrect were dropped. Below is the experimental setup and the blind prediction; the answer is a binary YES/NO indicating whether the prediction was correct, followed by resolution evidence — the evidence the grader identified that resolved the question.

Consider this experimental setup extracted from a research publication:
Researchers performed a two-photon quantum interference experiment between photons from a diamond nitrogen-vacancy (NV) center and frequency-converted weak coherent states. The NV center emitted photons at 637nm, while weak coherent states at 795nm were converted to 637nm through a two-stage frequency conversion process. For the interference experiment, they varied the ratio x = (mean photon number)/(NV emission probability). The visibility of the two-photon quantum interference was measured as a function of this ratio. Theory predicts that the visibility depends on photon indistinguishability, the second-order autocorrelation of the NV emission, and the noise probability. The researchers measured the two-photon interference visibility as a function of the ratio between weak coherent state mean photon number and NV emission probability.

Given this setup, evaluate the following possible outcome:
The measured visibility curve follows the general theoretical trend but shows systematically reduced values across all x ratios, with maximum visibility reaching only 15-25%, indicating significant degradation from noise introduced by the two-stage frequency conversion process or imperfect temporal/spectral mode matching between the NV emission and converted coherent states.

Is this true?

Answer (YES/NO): NO